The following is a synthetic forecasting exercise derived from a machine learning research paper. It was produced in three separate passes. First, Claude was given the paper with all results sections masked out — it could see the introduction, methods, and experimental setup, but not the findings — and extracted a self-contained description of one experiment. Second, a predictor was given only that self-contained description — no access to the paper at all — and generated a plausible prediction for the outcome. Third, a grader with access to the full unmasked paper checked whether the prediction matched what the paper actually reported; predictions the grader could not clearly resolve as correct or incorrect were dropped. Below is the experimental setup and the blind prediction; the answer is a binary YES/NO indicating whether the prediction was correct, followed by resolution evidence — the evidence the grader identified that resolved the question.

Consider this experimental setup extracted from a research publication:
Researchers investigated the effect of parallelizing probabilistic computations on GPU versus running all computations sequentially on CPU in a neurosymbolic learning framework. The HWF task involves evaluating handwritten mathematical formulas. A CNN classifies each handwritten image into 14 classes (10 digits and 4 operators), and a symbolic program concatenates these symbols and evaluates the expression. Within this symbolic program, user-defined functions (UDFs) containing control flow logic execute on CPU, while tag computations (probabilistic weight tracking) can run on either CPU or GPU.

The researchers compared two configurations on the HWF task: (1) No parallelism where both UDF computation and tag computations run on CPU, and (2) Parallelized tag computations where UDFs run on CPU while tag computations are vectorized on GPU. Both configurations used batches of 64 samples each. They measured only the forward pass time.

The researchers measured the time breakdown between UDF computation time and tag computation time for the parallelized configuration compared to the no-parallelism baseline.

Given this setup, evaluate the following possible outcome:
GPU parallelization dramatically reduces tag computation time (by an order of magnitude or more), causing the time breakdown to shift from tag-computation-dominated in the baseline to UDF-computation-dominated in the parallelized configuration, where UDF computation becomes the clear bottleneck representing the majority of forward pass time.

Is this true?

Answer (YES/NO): NO